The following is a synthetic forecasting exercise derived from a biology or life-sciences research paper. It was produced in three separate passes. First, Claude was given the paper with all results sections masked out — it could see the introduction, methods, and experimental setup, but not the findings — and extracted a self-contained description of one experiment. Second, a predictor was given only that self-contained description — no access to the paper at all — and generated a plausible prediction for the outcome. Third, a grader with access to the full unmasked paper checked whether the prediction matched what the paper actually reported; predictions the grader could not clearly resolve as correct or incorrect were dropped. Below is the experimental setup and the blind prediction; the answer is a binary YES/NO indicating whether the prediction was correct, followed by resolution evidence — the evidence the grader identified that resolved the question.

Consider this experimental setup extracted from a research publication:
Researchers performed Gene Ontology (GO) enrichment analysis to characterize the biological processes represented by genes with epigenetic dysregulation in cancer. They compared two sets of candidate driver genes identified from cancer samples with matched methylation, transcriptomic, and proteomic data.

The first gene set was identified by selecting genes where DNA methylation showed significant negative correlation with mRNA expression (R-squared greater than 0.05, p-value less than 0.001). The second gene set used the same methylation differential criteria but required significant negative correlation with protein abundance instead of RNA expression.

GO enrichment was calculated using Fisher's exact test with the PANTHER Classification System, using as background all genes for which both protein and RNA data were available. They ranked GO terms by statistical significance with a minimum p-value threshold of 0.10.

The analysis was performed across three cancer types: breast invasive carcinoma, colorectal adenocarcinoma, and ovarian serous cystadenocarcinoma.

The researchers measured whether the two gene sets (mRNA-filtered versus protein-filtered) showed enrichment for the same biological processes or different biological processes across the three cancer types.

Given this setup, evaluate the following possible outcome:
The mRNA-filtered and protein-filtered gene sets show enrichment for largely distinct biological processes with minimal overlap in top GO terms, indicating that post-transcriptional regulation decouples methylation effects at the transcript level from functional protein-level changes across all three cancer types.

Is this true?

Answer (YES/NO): NO